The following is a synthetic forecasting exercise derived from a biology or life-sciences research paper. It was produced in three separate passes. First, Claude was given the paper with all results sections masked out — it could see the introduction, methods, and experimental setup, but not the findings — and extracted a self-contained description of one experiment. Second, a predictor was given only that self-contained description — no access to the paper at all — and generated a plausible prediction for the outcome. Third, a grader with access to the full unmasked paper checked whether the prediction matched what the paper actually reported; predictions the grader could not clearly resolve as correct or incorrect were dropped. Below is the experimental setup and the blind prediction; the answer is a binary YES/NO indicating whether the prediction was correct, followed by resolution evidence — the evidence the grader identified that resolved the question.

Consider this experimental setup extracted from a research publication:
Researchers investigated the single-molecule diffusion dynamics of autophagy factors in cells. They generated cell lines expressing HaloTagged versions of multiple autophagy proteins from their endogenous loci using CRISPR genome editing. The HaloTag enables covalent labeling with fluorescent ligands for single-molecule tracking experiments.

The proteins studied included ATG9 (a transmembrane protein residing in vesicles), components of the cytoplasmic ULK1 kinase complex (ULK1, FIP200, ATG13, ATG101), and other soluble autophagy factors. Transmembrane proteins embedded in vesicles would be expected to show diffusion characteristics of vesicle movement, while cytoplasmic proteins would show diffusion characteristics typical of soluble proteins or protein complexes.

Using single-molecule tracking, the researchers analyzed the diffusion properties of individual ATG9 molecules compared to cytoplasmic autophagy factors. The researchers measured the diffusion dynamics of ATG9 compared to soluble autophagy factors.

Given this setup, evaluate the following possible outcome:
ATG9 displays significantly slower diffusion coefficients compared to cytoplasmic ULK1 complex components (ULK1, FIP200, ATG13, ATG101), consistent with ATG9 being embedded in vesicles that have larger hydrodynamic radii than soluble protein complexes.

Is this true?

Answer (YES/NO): YES